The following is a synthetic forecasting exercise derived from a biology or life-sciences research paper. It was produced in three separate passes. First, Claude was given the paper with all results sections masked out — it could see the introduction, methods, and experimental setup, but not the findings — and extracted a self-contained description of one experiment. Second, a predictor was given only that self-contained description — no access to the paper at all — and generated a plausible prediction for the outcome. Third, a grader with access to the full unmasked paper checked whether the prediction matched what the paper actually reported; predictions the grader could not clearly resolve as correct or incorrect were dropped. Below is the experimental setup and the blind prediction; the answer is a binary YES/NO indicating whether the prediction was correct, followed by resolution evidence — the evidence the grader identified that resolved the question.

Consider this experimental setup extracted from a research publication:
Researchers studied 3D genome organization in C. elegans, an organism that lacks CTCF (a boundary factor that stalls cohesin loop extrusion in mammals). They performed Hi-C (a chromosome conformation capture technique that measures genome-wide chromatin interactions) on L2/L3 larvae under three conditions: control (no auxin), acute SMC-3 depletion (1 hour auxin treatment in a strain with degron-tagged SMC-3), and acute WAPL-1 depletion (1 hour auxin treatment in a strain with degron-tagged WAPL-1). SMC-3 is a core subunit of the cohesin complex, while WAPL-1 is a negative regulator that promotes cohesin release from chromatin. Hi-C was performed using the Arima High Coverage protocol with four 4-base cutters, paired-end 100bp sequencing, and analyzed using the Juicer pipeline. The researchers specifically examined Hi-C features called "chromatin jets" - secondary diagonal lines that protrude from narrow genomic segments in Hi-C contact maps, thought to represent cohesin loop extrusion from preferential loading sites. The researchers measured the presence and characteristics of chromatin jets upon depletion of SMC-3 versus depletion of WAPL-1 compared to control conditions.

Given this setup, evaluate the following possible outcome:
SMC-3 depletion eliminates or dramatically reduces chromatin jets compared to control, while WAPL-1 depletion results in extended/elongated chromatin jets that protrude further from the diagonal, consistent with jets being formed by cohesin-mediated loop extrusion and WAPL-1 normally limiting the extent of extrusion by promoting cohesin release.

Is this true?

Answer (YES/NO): YES